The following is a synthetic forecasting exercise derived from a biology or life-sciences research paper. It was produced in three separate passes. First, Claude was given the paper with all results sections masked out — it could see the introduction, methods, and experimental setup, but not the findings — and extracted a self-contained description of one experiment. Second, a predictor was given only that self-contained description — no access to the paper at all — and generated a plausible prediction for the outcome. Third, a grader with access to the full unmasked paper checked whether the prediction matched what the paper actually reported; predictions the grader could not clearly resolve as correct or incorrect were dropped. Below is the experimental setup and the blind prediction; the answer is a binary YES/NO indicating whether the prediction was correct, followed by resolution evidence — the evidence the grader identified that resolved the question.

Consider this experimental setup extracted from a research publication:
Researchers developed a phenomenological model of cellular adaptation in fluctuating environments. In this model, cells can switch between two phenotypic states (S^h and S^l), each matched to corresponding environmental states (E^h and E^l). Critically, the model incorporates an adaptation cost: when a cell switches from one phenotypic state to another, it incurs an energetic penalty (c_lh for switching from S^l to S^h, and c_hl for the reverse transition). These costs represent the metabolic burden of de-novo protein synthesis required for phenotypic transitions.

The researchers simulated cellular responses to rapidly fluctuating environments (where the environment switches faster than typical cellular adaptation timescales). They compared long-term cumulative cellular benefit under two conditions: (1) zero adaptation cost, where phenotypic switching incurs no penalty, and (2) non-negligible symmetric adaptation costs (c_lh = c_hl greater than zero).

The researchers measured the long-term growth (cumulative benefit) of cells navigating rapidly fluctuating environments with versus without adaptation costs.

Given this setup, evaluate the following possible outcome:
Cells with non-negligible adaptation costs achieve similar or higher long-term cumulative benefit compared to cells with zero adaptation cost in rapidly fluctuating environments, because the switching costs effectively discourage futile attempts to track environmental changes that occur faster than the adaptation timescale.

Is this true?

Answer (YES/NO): YES